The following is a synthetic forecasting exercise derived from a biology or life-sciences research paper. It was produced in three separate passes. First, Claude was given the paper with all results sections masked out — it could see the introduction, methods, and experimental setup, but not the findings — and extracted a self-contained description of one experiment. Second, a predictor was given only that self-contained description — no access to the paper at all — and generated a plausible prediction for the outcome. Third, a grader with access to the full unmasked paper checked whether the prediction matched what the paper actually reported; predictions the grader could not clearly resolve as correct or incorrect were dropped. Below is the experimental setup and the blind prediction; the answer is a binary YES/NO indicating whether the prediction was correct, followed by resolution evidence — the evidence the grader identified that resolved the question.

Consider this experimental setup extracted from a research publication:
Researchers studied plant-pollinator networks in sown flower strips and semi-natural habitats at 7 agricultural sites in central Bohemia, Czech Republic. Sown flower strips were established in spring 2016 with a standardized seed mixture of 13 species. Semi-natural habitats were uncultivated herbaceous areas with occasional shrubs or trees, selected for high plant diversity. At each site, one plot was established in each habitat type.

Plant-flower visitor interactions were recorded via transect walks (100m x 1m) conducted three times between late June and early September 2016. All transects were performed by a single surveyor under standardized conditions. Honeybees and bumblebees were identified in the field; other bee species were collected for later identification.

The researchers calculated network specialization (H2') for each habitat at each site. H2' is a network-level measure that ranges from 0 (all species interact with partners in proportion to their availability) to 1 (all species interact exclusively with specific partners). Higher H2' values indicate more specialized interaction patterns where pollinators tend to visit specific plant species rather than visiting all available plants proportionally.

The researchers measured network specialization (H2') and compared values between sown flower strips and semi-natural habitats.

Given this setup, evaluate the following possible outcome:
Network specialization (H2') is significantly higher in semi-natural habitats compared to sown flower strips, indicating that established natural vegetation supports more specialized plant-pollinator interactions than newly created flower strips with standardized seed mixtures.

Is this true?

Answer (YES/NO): YES